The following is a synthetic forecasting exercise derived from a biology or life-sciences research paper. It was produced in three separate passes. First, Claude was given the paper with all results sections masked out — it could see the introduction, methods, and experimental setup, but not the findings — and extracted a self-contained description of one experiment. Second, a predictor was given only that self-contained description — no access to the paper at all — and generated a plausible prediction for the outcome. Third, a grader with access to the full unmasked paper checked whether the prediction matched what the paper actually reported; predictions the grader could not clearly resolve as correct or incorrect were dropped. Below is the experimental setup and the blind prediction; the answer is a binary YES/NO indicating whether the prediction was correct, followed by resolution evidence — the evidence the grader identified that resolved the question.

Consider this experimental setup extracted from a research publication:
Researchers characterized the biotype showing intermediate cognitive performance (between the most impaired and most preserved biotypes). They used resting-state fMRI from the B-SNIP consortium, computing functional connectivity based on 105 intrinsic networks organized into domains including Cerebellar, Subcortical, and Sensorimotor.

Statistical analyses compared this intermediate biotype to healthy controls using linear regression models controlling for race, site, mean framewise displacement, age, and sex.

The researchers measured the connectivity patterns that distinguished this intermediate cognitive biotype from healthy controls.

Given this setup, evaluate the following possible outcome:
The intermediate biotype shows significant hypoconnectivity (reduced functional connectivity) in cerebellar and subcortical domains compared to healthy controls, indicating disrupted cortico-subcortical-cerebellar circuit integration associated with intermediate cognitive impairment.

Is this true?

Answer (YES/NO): YES